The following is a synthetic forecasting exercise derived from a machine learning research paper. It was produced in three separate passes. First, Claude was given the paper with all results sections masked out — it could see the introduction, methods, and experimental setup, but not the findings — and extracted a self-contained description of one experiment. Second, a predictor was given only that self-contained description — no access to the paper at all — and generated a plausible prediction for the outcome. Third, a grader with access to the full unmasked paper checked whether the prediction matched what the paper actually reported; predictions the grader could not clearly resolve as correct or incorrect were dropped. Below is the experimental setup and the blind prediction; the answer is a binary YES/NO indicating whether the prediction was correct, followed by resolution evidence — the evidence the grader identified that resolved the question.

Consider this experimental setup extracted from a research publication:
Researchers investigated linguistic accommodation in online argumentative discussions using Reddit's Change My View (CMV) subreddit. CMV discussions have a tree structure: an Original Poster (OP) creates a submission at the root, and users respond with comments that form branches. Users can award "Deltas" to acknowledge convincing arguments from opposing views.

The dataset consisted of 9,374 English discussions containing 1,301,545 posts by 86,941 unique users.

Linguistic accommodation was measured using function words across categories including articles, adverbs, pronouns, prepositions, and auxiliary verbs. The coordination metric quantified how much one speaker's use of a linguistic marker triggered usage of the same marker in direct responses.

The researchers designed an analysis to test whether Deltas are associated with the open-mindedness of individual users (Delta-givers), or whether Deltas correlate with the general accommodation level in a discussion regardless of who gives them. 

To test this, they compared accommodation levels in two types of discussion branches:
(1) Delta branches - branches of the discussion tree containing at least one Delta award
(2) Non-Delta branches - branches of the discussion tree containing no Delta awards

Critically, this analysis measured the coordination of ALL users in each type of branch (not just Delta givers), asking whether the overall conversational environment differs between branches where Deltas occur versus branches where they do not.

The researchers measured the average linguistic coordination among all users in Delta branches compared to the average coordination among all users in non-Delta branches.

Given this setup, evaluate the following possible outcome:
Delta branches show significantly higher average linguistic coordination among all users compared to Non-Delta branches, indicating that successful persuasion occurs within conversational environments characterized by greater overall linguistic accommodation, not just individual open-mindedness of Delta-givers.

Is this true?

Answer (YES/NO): NO